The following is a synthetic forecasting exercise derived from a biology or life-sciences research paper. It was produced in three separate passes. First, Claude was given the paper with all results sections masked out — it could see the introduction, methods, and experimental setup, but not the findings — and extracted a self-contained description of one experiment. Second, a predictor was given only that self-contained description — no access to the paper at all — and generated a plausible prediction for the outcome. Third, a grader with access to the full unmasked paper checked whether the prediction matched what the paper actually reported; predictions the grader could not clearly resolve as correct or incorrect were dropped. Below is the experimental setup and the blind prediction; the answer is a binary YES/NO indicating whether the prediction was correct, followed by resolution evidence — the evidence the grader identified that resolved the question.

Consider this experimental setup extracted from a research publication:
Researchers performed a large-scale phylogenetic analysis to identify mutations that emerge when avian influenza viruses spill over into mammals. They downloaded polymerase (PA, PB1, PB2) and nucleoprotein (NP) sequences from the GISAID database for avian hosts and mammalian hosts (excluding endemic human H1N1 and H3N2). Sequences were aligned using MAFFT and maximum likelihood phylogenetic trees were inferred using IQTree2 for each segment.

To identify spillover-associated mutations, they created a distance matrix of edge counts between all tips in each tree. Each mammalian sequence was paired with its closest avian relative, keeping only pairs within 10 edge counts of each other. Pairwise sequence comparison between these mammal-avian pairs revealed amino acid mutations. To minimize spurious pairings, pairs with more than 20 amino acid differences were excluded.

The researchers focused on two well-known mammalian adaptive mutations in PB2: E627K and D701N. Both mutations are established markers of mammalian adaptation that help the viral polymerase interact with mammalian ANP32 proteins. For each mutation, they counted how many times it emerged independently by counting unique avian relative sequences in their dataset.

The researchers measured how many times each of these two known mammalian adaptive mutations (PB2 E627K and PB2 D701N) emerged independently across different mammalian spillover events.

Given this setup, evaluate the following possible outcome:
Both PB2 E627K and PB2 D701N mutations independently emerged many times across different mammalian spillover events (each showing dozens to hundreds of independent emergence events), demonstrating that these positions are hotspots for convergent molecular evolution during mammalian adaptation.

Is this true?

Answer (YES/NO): YES